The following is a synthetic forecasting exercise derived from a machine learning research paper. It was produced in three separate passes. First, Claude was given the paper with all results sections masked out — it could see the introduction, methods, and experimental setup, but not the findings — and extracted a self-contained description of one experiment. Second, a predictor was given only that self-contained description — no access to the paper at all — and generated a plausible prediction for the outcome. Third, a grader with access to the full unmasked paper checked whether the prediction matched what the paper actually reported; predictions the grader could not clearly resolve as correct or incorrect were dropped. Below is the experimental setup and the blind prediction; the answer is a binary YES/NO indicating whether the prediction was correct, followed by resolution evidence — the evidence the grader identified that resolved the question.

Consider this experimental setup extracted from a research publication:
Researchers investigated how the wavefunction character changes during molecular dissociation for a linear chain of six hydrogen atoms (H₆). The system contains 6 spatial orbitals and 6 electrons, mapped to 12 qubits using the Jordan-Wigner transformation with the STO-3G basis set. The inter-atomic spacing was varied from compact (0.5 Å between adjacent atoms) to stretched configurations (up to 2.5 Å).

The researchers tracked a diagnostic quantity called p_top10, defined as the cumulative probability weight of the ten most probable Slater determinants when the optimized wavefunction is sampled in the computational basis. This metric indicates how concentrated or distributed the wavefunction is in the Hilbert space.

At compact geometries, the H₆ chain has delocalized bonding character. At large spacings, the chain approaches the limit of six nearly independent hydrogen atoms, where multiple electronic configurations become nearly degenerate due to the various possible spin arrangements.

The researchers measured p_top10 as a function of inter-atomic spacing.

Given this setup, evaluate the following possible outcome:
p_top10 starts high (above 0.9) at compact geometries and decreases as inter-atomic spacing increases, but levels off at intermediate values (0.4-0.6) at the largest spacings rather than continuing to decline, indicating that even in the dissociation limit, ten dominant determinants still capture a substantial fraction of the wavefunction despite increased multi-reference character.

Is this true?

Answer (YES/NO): NO